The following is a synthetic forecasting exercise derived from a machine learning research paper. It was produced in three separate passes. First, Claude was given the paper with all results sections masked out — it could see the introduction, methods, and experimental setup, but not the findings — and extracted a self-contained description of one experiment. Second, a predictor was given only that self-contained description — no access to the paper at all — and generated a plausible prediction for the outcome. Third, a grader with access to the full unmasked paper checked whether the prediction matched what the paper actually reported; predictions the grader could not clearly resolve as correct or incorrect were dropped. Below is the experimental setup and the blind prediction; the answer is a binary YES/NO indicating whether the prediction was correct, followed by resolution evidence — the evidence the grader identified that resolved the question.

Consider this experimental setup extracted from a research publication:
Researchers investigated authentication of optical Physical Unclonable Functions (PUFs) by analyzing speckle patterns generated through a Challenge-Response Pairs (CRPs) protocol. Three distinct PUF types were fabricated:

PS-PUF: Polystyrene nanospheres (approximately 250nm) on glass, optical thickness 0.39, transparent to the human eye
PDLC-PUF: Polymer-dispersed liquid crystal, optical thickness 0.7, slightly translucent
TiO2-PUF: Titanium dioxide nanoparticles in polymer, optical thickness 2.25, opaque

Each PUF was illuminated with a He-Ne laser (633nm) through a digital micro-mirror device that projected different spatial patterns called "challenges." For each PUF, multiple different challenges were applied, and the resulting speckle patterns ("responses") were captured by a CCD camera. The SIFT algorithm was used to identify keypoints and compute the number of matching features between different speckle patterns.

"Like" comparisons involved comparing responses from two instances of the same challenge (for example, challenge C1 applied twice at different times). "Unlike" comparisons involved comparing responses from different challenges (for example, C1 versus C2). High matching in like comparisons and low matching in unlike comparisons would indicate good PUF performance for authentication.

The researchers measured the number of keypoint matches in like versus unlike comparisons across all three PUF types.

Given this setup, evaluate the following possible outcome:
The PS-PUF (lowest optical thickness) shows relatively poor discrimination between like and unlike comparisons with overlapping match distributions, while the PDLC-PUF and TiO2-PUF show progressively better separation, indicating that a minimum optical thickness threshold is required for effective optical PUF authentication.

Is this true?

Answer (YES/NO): NO